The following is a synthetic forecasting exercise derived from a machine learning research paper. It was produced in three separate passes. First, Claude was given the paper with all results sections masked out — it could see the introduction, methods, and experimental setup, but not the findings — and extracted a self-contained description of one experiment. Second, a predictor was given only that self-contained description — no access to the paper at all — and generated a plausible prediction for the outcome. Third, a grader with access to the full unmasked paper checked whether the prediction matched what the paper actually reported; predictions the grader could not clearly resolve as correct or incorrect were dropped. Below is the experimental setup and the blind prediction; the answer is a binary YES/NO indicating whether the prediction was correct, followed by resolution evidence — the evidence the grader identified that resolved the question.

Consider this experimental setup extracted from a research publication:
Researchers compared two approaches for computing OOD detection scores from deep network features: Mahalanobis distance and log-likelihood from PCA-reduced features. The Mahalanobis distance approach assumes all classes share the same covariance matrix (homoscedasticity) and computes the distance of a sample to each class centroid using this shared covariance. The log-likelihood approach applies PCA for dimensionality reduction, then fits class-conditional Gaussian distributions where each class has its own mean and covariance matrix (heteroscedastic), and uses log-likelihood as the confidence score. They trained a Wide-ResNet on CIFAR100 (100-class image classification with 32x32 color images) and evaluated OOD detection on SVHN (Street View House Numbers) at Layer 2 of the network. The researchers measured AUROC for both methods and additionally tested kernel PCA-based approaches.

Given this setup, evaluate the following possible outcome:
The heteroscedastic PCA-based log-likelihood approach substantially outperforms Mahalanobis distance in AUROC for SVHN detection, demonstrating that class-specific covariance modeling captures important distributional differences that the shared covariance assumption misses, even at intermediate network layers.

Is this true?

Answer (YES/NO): NO